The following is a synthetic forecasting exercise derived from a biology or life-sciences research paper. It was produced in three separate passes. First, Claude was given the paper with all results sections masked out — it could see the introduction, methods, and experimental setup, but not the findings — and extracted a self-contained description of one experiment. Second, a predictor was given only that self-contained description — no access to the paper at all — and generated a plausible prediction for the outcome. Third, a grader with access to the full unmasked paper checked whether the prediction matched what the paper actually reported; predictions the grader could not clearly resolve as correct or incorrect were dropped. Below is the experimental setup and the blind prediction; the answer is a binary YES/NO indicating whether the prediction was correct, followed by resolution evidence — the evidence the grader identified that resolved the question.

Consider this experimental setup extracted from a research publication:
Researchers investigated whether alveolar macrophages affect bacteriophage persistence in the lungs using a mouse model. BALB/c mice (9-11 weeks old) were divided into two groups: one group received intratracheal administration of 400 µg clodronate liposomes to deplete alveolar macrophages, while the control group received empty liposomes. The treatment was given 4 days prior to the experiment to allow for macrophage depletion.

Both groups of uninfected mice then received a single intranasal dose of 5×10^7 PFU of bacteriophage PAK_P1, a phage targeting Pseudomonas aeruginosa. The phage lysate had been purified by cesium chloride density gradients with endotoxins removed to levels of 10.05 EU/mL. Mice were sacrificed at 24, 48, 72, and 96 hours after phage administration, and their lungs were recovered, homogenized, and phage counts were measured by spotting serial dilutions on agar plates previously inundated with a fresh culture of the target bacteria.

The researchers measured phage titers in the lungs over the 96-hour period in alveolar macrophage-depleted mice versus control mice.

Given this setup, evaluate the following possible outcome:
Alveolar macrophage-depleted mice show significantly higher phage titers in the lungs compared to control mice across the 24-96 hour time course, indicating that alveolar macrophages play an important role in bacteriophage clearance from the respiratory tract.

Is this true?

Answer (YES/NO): YES